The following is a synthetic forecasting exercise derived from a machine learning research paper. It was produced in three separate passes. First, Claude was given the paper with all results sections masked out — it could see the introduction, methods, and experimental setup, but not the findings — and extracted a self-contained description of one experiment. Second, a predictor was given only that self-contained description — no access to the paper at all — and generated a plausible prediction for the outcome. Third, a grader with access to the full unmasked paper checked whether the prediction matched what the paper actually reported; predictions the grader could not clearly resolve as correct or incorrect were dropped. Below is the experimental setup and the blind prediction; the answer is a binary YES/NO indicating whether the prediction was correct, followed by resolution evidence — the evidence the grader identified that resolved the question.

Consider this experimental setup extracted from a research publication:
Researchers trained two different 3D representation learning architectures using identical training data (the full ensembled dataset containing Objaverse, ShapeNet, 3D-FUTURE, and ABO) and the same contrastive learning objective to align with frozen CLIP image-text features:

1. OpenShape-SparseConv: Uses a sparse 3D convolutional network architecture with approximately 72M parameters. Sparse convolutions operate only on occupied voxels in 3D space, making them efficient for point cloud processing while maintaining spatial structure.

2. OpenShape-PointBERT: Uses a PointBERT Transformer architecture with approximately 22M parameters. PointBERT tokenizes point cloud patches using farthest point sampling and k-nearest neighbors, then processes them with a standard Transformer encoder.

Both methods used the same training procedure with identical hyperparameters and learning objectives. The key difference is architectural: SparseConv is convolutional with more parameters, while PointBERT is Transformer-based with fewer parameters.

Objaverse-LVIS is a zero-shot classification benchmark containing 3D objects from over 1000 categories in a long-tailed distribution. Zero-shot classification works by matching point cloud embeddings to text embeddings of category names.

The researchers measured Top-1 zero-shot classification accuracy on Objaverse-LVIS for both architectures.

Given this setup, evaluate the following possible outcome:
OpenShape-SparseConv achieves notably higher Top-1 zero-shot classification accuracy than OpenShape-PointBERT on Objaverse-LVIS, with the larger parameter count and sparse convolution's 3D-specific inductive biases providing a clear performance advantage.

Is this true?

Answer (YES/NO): NO